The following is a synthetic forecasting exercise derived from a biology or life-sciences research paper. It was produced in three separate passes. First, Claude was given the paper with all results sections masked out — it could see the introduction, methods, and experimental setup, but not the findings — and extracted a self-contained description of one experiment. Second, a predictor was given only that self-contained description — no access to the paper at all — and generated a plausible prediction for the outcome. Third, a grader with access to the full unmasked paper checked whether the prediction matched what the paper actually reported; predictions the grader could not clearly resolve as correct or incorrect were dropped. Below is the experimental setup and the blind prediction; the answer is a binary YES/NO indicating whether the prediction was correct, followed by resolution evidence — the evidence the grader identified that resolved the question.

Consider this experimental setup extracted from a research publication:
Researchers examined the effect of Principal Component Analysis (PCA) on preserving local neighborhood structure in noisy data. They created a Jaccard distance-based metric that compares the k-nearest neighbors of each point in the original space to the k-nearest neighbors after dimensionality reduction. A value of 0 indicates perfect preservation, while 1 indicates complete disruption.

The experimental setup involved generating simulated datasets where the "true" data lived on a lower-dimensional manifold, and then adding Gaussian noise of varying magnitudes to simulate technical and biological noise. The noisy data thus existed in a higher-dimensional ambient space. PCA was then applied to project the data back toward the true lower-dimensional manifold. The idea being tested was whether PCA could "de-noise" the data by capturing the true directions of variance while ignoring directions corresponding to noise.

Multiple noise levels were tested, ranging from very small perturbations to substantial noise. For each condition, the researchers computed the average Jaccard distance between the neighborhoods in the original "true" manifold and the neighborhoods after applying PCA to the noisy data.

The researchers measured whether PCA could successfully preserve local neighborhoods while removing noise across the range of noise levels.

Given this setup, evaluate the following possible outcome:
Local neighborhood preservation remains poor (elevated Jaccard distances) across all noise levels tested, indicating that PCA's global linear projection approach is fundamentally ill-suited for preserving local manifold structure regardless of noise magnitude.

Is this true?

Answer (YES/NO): NO